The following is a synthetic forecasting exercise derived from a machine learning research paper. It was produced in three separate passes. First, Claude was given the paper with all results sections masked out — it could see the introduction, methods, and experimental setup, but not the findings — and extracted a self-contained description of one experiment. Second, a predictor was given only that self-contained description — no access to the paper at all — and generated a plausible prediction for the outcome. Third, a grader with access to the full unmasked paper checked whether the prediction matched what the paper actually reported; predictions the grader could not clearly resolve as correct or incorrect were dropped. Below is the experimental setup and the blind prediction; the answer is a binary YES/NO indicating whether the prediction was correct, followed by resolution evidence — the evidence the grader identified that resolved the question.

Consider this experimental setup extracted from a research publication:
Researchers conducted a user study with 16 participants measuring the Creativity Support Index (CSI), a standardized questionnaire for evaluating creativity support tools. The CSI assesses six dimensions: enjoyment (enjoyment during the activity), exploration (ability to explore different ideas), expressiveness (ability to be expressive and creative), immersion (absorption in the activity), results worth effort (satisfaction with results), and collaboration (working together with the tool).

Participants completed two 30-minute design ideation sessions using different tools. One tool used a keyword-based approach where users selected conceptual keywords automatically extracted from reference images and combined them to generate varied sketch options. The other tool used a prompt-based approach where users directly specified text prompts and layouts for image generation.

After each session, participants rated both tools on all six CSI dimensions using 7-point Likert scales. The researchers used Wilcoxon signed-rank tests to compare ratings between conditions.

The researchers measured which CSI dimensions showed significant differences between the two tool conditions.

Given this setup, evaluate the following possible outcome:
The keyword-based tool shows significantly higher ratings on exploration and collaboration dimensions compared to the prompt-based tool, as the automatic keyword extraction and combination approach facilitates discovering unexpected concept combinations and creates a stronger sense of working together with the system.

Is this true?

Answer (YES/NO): NO